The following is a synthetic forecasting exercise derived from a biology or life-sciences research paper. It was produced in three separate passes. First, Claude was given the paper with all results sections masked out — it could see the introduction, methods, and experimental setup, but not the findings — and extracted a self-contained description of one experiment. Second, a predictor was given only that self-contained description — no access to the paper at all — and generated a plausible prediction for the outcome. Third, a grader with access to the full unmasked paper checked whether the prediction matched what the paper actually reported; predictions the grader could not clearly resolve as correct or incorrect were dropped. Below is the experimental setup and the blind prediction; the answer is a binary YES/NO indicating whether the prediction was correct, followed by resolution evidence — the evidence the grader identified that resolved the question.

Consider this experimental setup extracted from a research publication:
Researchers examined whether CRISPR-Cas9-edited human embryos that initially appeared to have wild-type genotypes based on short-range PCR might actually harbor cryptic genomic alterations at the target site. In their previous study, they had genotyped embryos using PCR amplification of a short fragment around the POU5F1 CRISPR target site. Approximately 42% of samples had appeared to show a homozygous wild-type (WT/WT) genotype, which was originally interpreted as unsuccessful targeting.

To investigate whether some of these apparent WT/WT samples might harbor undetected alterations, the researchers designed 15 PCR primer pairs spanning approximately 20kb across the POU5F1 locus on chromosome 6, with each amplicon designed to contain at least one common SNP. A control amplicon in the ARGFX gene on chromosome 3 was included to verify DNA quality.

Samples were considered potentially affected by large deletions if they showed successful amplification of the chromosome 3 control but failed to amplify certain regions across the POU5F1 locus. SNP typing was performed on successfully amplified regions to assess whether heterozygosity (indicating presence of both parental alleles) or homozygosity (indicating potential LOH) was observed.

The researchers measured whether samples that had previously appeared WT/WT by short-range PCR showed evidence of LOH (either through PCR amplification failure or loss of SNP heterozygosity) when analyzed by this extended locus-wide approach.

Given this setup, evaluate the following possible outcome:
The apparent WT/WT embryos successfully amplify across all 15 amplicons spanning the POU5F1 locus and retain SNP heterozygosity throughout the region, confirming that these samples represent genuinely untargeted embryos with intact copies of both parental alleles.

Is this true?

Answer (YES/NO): NO